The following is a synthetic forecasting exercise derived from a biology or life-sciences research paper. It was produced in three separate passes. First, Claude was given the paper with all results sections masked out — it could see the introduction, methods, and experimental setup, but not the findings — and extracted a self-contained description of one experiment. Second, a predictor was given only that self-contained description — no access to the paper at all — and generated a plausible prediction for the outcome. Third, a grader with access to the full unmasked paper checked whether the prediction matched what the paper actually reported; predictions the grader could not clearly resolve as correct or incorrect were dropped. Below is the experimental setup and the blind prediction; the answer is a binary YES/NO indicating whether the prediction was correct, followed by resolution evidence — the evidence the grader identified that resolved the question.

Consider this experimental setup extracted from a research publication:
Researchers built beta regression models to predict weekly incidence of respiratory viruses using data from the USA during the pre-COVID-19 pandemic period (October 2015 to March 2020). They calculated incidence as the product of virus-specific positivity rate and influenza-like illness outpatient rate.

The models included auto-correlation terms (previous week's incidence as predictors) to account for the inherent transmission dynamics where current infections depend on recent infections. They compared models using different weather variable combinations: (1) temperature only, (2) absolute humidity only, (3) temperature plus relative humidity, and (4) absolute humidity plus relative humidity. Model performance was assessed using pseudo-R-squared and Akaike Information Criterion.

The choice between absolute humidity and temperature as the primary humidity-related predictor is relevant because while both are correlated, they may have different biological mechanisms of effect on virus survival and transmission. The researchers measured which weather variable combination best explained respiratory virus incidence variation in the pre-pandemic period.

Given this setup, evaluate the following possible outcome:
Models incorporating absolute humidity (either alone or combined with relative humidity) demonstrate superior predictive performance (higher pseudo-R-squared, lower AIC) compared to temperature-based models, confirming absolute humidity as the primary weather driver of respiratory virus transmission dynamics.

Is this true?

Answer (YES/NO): NO